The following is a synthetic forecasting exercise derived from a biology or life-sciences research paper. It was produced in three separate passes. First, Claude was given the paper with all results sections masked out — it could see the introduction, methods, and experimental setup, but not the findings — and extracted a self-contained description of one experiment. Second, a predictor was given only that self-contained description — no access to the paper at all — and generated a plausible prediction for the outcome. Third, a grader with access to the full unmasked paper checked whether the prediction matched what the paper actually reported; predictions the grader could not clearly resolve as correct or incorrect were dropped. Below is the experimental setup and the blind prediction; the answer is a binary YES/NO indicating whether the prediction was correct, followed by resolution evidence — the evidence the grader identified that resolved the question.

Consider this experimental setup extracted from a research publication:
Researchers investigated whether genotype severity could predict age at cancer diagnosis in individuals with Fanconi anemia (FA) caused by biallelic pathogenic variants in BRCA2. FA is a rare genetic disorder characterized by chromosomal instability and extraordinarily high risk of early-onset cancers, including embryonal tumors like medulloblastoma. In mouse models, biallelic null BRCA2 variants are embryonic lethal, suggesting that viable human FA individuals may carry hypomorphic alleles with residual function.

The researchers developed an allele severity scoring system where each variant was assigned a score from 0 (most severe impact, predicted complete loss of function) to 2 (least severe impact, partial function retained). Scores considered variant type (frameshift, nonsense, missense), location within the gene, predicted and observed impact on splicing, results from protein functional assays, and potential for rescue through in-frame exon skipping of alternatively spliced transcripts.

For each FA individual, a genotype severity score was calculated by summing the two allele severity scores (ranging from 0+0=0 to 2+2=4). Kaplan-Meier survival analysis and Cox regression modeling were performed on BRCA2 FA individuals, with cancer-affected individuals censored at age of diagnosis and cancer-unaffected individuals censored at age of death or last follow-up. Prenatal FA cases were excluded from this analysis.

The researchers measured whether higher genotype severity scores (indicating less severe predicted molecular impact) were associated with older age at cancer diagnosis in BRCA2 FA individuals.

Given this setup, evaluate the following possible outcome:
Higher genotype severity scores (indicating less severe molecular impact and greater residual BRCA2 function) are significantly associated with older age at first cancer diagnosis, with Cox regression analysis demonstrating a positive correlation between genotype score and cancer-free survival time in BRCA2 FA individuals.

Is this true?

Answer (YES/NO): YES